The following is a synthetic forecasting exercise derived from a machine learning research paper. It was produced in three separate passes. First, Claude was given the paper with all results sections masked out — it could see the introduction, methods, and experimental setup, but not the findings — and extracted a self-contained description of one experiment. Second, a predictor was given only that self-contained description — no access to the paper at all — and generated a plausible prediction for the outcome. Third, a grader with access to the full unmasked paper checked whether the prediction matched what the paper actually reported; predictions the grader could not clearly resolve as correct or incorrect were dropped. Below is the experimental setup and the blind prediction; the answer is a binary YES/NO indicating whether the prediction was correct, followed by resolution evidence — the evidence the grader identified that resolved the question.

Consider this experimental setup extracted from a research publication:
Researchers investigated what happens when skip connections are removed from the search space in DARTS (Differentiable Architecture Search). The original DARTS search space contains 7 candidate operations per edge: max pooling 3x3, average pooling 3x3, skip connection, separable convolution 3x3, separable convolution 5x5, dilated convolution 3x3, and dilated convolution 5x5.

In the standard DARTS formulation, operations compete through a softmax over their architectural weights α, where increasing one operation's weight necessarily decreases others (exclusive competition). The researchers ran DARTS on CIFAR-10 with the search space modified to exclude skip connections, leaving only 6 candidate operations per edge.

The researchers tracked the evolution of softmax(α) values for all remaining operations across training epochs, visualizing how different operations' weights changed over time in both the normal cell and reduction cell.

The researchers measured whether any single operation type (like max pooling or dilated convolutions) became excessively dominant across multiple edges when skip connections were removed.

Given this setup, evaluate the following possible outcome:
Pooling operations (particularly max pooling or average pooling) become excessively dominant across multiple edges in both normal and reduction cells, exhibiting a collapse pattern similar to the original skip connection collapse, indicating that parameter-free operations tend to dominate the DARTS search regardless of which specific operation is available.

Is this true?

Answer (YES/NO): NO